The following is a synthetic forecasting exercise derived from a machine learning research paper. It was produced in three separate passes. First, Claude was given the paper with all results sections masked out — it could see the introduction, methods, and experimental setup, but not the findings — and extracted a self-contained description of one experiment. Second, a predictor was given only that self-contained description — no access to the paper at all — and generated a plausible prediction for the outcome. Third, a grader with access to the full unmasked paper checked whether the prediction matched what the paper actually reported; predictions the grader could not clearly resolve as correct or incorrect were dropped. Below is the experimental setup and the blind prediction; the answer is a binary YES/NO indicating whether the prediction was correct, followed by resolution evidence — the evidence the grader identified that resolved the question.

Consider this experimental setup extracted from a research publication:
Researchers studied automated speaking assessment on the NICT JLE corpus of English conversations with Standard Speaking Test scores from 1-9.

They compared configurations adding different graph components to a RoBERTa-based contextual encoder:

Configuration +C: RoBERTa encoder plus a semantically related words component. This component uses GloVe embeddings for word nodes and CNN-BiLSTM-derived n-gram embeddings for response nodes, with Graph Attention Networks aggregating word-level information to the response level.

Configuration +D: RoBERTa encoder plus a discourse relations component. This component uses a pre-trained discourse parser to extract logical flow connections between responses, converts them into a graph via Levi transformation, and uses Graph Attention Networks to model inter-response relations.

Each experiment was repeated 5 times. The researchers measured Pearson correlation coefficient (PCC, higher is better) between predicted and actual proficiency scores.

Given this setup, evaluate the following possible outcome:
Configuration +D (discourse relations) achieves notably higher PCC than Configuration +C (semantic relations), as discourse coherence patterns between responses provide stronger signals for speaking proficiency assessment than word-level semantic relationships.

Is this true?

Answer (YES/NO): NO